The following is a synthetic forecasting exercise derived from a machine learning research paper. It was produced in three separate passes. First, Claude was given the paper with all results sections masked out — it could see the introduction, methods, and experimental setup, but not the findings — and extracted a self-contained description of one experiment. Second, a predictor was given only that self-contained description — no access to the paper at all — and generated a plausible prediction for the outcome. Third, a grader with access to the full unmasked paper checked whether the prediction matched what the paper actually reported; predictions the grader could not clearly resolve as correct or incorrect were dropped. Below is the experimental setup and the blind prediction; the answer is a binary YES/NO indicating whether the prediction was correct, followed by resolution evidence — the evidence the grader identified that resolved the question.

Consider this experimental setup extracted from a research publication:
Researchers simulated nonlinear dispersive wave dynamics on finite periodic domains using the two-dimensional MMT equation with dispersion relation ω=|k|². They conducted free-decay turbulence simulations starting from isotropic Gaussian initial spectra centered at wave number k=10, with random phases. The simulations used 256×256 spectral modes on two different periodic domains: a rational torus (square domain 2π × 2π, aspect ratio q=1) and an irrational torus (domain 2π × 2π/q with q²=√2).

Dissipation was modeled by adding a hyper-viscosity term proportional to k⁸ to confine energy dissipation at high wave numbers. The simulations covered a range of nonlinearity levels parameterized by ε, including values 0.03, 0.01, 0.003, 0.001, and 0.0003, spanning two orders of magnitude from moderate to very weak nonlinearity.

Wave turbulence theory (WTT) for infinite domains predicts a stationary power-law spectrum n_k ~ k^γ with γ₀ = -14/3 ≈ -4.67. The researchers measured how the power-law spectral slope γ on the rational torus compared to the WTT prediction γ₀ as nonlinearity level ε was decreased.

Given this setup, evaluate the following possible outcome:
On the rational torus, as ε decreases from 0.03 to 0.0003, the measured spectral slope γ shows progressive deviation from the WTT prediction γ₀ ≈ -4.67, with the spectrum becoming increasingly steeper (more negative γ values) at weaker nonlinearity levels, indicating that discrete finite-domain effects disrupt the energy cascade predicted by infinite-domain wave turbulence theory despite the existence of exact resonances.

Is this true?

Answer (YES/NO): NO